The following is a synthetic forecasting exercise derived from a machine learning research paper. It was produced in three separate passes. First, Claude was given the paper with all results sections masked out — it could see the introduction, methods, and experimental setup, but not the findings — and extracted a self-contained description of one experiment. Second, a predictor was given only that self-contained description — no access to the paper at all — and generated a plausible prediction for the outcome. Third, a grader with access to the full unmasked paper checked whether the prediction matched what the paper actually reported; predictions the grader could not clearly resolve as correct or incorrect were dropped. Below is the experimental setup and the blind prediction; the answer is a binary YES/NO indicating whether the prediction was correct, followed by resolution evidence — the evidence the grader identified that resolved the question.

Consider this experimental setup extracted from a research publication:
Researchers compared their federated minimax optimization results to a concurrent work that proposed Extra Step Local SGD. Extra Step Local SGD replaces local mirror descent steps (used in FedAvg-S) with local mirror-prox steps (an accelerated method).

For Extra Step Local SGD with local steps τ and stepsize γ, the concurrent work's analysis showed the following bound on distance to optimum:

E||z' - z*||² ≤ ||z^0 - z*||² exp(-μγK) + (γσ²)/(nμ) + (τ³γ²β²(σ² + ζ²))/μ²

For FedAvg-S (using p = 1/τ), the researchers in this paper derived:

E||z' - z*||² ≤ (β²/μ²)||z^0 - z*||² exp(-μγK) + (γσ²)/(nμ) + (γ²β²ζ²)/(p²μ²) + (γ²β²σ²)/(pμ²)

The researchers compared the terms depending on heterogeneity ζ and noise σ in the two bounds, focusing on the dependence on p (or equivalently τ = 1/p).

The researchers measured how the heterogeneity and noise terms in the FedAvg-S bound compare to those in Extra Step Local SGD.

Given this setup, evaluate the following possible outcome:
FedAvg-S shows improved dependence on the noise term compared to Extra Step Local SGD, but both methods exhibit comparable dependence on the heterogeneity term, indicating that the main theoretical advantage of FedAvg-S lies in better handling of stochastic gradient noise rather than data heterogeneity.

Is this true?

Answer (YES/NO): NO